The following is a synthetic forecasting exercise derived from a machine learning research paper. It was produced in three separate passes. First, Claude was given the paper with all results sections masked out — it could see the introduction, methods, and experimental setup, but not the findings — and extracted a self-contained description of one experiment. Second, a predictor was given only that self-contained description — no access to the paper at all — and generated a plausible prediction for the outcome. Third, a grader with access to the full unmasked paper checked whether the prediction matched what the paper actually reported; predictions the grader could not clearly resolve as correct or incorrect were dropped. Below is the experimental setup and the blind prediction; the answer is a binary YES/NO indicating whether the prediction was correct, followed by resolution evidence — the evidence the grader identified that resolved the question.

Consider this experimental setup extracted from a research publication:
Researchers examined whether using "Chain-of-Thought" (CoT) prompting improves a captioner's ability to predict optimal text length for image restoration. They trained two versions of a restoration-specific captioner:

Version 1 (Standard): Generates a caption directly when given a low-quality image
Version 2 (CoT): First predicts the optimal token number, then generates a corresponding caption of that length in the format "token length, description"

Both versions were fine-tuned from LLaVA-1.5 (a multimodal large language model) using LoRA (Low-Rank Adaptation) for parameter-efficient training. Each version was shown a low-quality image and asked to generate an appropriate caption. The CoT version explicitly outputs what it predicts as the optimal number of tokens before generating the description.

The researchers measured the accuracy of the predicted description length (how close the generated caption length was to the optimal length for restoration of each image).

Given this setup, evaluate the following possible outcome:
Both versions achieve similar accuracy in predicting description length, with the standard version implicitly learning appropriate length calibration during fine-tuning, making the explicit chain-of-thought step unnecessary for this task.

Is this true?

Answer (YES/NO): NO